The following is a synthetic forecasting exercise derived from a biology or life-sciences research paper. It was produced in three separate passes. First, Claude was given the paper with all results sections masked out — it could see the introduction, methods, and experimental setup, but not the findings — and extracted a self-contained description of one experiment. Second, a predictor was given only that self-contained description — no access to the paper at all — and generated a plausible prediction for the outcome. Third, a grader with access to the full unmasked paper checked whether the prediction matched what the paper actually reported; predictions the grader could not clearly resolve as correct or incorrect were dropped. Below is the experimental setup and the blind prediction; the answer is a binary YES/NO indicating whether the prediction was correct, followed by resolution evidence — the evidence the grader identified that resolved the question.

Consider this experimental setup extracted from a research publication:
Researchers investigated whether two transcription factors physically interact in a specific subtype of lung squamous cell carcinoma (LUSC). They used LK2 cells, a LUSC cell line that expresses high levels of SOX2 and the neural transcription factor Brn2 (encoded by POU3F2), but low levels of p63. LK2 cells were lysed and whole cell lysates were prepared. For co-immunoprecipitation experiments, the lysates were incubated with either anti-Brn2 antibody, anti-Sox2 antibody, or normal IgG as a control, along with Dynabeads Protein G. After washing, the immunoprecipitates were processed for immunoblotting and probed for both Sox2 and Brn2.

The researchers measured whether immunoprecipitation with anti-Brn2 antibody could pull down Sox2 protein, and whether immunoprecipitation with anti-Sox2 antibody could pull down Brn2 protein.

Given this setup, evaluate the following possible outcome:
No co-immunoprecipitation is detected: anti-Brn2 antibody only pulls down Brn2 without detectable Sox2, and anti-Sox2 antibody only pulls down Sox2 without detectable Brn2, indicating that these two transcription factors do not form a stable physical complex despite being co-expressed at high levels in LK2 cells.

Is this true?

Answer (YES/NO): NO